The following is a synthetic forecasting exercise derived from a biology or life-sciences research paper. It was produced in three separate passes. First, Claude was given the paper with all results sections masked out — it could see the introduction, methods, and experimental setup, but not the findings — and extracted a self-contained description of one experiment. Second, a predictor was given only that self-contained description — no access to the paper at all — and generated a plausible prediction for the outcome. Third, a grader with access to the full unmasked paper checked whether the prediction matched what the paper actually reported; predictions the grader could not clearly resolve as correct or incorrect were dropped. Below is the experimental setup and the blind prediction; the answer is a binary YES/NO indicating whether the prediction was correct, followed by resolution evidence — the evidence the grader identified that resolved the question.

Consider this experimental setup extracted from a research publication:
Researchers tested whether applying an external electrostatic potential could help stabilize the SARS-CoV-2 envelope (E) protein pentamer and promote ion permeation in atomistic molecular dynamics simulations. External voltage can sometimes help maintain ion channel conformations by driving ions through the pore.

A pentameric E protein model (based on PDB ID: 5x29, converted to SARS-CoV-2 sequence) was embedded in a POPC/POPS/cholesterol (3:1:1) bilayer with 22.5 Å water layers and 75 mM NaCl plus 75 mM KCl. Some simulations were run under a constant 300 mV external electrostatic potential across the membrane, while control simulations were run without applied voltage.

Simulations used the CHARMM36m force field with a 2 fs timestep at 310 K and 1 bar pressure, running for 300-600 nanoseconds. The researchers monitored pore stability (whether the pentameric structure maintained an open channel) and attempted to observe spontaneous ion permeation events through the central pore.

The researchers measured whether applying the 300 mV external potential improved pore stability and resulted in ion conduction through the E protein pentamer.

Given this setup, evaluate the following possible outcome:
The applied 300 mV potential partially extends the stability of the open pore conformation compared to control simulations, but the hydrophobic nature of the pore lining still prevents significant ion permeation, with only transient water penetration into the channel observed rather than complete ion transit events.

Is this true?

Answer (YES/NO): NO